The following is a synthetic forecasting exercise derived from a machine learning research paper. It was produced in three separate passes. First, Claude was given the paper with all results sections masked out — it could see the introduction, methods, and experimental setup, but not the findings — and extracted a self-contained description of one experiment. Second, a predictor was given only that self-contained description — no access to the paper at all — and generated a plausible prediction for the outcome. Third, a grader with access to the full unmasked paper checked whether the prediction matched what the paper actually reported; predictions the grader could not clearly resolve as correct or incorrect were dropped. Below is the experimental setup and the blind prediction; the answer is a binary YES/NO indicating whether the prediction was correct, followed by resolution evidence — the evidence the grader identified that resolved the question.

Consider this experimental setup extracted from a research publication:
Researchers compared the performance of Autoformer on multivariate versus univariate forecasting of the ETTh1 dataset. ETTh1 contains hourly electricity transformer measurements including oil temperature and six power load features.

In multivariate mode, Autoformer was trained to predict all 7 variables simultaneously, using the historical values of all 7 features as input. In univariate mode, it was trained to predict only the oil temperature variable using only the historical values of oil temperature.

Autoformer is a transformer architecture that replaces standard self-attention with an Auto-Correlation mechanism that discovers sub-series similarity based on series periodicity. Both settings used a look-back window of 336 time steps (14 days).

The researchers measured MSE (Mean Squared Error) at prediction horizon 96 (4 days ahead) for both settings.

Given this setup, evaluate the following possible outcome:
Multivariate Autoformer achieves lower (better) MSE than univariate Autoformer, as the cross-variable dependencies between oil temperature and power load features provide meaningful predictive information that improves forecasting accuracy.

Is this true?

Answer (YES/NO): NO